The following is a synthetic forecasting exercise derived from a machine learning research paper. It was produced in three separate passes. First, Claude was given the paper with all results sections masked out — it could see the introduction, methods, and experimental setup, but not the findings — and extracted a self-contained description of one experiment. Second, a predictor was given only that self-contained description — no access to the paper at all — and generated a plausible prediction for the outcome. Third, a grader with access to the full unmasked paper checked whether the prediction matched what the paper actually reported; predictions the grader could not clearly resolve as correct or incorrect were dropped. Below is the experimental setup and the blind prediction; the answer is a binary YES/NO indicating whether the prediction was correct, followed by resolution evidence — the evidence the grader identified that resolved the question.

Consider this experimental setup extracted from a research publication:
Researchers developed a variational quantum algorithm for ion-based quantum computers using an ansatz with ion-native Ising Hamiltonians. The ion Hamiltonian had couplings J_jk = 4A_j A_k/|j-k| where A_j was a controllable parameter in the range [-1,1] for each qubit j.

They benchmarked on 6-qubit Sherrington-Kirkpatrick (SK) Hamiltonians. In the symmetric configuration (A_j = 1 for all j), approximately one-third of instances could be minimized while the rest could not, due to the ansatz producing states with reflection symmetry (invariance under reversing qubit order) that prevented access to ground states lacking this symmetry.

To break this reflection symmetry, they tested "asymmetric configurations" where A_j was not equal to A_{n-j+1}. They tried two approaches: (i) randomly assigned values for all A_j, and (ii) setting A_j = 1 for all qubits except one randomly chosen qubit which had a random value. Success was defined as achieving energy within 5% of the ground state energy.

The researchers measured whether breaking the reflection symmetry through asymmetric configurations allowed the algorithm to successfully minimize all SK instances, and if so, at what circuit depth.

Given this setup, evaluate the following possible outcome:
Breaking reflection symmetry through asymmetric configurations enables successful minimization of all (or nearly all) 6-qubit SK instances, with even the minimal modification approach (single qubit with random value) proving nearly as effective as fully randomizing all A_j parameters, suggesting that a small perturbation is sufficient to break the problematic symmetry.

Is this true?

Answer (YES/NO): YES